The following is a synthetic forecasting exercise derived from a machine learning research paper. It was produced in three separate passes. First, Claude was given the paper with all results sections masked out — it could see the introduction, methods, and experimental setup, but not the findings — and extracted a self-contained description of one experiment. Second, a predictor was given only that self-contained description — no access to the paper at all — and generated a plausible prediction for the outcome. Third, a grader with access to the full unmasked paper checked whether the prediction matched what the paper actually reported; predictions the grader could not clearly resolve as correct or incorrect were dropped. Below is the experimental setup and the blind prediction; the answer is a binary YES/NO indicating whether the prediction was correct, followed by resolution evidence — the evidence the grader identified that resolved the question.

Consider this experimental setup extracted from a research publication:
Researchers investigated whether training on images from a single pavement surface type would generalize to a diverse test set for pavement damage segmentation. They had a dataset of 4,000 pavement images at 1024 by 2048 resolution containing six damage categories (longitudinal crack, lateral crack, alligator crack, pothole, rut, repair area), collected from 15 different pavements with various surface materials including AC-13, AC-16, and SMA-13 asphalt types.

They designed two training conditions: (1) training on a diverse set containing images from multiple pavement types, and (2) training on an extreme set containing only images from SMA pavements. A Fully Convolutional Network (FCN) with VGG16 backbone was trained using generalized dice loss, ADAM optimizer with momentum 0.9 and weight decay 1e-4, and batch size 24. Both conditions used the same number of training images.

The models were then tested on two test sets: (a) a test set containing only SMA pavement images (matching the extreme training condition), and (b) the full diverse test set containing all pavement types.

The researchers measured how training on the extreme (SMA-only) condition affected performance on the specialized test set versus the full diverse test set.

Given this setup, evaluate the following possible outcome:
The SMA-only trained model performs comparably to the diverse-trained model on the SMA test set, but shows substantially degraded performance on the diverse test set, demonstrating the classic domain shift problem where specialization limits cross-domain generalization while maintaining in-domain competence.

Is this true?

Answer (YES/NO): NO